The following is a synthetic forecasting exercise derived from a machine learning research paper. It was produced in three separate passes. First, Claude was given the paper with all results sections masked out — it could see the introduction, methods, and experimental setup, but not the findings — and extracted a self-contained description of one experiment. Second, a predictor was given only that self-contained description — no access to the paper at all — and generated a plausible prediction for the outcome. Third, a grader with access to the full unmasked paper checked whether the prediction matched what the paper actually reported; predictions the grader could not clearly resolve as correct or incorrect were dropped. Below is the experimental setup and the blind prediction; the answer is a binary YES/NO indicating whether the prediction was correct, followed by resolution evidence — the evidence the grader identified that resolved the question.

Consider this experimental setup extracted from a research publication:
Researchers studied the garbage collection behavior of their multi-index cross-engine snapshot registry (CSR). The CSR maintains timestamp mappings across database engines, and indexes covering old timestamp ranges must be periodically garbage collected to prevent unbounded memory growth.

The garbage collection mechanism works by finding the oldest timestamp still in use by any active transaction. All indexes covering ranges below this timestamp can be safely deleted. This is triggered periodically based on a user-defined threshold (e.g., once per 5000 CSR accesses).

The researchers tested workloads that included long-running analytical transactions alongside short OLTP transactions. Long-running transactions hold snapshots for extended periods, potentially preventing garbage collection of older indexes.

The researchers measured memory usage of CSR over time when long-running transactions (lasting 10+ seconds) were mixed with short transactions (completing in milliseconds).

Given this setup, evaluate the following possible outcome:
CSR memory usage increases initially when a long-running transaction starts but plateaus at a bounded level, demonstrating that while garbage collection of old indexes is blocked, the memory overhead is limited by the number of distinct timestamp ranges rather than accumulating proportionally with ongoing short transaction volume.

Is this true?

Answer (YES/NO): NO